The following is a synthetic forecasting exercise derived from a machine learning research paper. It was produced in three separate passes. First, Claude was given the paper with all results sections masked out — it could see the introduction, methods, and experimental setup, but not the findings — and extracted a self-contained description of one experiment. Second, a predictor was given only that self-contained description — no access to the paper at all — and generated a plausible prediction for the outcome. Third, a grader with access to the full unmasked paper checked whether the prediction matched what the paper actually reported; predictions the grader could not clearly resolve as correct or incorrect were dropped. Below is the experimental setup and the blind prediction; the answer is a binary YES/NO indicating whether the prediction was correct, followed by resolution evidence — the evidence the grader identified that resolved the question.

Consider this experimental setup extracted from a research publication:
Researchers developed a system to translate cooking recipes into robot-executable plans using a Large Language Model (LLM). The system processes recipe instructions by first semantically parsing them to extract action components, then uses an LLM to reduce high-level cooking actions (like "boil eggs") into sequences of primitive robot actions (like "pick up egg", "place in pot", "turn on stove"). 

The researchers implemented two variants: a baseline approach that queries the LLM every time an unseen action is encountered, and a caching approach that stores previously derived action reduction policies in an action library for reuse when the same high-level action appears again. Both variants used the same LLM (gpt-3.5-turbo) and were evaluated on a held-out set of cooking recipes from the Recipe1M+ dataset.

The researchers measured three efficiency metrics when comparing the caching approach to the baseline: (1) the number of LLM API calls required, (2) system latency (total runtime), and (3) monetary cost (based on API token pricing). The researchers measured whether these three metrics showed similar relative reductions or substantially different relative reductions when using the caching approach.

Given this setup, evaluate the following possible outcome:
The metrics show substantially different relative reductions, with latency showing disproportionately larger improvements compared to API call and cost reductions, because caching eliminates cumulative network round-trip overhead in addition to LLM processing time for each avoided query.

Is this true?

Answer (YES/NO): YES